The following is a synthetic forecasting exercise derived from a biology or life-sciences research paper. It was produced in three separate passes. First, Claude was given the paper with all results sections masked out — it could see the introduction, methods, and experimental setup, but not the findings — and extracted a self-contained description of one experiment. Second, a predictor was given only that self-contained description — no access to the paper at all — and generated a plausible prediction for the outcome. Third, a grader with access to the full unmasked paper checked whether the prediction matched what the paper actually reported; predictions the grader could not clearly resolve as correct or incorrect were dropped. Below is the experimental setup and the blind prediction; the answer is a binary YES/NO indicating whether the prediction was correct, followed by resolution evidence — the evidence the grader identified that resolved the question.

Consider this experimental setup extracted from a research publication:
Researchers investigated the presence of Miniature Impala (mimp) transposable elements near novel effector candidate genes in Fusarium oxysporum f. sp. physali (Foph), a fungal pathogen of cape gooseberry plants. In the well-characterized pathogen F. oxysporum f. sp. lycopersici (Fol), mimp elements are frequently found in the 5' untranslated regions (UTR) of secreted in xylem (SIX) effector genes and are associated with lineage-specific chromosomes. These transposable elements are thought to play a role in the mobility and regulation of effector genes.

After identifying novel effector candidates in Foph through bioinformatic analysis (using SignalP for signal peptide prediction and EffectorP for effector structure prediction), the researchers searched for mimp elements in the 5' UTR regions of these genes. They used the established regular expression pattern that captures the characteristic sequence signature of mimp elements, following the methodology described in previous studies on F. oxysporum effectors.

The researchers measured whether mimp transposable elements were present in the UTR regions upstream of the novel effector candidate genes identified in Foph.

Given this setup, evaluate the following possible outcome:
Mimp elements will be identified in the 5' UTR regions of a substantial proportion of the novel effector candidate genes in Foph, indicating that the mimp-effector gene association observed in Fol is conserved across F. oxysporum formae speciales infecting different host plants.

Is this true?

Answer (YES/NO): NO